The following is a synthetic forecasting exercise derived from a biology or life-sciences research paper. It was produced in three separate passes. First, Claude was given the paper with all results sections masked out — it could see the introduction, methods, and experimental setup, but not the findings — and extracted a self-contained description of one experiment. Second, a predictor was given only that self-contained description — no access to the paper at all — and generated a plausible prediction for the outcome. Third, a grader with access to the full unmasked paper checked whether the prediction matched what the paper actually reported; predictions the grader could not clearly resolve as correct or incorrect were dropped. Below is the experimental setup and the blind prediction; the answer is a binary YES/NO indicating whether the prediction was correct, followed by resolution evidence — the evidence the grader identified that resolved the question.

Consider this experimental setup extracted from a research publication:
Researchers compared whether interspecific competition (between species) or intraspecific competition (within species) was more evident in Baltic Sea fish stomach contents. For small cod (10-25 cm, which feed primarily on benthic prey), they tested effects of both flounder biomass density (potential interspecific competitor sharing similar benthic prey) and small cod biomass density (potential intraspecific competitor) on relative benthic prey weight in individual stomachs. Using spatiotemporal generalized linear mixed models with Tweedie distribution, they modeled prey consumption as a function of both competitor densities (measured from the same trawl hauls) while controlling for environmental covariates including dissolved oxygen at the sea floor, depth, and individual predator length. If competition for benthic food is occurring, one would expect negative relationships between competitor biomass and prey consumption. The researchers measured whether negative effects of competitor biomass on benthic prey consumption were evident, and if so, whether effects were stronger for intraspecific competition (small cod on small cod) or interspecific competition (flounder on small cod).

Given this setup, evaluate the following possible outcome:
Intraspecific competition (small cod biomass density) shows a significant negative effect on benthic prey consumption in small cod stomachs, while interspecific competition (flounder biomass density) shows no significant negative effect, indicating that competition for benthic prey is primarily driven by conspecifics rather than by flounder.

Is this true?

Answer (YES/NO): NO